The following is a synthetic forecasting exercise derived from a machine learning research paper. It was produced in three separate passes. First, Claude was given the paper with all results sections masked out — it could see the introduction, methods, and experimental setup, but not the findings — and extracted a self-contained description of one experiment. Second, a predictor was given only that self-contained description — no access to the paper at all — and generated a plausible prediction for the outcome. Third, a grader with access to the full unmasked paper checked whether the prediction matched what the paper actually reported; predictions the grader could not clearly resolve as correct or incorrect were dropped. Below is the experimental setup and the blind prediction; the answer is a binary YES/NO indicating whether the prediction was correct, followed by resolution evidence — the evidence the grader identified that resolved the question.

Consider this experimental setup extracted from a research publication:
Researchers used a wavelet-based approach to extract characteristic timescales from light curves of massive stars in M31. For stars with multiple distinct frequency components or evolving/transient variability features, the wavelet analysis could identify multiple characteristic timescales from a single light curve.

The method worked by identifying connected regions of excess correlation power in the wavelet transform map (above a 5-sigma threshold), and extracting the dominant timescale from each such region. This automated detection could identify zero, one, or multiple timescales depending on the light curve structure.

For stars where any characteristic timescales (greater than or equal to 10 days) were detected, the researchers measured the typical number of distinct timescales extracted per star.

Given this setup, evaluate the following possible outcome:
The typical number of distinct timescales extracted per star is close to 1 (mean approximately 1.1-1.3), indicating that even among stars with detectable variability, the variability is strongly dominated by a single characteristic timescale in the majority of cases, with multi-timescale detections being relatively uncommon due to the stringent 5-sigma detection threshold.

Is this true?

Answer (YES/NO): NO